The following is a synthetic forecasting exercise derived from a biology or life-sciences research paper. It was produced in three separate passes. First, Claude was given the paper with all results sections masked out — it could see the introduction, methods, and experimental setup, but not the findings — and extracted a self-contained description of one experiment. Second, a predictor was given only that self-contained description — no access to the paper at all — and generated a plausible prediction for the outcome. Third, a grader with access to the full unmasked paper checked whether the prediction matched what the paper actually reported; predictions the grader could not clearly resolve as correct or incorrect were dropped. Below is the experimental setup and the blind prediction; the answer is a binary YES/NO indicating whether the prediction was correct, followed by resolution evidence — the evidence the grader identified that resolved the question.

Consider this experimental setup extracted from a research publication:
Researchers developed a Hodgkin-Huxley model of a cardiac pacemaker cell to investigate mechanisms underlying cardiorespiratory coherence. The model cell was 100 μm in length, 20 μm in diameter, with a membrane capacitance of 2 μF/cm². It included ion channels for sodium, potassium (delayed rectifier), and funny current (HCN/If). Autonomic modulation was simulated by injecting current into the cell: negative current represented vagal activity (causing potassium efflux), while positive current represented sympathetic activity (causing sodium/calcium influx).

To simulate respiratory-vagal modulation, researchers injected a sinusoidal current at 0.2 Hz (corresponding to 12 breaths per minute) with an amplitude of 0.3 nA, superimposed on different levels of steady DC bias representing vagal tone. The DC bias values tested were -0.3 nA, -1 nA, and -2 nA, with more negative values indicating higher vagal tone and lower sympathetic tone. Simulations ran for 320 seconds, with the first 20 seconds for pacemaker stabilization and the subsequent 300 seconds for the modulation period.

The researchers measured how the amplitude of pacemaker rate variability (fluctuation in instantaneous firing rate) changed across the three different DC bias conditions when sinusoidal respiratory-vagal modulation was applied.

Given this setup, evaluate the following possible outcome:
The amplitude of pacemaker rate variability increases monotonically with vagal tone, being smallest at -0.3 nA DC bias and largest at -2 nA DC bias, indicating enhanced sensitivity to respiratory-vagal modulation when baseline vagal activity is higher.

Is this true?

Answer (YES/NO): YES